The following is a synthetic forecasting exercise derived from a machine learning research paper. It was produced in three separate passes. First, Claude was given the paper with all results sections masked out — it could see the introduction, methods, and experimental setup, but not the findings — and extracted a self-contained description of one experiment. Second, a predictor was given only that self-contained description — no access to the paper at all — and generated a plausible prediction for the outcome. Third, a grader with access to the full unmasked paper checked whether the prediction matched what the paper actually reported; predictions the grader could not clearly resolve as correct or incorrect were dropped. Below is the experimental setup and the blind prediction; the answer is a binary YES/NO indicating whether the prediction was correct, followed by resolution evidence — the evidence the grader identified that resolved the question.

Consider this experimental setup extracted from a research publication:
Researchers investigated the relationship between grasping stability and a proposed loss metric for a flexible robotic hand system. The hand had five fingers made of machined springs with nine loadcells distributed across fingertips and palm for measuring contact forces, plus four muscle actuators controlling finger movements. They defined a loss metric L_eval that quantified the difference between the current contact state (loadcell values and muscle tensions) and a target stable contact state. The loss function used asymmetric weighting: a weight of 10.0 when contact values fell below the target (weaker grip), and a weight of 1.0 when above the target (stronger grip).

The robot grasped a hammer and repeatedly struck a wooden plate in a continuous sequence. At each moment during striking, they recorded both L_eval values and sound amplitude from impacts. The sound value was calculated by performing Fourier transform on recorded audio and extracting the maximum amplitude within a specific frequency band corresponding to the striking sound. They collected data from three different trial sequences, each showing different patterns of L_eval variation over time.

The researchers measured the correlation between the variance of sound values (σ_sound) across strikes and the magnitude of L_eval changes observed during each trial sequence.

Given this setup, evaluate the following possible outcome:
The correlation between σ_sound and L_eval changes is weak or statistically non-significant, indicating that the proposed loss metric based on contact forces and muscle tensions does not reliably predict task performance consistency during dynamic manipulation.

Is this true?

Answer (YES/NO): NO